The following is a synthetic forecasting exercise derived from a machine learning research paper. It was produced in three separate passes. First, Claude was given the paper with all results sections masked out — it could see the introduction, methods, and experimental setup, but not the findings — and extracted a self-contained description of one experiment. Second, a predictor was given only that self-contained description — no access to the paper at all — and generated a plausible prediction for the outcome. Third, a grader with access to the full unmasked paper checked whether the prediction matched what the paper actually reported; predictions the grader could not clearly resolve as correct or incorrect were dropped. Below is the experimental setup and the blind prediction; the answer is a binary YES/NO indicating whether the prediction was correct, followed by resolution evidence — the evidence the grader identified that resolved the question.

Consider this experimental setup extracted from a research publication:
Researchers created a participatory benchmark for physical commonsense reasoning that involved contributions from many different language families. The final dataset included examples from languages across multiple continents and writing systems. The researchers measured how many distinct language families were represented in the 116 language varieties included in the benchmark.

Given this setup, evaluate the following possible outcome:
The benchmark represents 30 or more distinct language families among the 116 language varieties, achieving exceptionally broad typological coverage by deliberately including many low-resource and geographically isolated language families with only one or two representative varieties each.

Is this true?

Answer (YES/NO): NO